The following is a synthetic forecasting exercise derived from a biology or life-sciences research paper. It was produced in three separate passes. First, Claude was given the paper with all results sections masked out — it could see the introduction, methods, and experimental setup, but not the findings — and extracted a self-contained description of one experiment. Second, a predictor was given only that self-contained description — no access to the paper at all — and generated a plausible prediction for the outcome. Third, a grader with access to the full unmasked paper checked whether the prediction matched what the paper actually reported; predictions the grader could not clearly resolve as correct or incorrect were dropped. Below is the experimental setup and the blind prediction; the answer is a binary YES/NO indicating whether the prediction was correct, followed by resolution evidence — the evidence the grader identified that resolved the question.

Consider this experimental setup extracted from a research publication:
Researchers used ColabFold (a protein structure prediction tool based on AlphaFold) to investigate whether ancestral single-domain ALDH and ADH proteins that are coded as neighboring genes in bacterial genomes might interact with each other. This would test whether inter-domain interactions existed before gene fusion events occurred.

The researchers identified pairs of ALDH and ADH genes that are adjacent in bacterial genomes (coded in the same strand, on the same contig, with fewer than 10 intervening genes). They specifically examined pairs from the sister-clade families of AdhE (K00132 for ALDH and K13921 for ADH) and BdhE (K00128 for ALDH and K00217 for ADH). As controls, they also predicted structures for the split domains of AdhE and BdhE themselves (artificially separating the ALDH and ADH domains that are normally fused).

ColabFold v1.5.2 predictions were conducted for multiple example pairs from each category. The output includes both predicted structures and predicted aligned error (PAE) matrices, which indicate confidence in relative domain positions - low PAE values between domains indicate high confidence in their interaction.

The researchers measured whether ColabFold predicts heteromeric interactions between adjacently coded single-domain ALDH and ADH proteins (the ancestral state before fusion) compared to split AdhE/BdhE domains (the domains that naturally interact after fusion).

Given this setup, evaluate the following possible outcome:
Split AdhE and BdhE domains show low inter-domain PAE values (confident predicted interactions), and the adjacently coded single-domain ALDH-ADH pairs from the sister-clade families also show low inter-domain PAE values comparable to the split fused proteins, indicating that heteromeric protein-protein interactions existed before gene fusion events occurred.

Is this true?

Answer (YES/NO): NO